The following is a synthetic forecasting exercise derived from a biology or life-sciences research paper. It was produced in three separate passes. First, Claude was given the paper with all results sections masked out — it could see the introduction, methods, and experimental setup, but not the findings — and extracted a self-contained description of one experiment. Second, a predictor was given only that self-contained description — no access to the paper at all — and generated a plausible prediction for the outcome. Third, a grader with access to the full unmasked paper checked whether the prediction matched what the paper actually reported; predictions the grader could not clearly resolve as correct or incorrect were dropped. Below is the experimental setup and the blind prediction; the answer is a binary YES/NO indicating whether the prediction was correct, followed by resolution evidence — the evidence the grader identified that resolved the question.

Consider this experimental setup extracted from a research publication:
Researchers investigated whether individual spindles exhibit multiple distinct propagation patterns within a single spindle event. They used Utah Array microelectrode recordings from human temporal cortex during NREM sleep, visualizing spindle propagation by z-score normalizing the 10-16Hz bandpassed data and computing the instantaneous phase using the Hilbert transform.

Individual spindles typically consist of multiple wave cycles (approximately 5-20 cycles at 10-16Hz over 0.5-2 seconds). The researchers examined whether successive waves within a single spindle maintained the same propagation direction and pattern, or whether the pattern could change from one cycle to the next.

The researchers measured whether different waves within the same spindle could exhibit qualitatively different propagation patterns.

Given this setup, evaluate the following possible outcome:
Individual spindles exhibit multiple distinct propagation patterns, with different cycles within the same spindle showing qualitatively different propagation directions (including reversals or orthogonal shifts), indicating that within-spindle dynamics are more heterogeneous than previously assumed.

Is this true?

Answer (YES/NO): YES